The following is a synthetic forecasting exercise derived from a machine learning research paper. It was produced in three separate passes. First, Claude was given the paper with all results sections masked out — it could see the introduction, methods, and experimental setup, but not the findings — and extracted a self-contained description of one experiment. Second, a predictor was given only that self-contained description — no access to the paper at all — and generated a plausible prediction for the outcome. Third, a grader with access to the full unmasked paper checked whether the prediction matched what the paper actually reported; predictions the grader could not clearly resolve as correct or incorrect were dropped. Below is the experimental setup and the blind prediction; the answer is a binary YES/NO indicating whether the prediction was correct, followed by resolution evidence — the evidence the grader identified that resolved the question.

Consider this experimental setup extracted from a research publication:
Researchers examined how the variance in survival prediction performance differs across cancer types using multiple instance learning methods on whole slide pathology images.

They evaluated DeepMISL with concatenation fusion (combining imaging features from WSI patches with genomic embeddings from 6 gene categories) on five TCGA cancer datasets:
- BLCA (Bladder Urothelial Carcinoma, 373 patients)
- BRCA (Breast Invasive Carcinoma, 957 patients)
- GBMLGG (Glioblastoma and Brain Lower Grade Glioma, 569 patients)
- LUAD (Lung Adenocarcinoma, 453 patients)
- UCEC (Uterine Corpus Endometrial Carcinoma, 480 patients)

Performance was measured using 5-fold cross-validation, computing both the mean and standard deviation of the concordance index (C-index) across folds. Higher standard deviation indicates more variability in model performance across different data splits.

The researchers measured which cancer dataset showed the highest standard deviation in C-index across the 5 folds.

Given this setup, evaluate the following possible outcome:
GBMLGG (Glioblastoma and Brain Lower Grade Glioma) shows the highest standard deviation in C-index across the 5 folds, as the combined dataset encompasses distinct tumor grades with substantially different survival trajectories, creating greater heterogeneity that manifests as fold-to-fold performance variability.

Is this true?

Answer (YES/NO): NO